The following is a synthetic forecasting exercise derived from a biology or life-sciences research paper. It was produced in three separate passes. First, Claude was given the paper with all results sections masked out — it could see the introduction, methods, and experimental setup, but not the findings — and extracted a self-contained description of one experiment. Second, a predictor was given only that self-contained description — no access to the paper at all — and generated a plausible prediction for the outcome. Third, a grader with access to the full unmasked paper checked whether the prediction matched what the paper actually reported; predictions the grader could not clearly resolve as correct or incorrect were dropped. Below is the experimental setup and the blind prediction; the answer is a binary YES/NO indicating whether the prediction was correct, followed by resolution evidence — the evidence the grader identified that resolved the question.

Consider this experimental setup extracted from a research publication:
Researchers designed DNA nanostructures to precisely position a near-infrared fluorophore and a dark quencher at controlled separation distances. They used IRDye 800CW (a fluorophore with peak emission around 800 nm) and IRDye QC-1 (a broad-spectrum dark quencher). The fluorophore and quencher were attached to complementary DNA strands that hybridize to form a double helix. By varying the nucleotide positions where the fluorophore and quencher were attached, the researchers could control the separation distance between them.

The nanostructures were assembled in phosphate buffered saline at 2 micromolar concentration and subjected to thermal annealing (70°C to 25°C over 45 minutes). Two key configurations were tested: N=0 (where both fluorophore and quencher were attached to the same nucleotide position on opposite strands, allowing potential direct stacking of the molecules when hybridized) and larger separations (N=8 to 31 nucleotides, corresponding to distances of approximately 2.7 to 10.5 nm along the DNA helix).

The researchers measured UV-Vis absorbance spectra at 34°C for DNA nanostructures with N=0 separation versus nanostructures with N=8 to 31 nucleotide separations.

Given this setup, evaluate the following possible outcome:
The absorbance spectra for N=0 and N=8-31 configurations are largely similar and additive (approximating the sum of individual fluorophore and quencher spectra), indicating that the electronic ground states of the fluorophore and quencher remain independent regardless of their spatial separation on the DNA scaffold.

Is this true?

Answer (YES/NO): NO